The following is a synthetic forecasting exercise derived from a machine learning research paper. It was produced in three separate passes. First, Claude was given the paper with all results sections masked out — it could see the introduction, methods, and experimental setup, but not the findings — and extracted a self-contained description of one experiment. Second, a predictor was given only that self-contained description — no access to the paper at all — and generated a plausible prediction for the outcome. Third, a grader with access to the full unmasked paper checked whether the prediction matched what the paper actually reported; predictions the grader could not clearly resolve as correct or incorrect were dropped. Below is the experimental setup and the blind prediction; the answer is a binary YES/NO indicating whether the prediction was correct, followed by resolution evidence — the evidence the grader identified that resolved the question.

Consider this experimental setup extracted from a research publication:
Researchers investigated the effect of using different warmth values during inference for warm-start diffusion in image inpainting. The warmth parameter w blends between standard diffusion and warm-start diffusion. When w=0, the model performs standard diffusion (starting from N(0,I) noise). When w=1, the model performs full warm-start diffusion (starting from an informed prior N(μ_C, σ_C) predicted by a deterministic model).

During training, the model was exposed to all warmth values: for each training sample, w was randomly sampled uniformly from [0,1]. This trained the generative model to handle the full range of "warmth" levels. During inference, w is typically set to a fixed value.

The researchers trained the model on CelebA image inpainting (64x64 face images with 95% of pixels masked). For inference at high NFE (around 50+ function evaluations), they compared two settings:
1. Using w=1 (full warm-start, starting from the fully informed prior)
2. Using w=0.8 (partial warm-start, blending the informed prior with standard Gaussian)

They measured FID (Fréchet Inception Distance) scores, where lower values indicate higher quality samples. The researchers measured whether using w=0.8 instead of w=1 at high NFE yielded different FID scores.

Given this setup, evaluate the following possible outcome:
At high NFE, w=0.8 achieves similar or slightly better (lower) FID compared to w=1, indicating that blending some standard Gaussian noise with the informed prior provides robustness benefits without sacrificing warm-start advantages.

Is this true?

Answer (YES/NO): YES